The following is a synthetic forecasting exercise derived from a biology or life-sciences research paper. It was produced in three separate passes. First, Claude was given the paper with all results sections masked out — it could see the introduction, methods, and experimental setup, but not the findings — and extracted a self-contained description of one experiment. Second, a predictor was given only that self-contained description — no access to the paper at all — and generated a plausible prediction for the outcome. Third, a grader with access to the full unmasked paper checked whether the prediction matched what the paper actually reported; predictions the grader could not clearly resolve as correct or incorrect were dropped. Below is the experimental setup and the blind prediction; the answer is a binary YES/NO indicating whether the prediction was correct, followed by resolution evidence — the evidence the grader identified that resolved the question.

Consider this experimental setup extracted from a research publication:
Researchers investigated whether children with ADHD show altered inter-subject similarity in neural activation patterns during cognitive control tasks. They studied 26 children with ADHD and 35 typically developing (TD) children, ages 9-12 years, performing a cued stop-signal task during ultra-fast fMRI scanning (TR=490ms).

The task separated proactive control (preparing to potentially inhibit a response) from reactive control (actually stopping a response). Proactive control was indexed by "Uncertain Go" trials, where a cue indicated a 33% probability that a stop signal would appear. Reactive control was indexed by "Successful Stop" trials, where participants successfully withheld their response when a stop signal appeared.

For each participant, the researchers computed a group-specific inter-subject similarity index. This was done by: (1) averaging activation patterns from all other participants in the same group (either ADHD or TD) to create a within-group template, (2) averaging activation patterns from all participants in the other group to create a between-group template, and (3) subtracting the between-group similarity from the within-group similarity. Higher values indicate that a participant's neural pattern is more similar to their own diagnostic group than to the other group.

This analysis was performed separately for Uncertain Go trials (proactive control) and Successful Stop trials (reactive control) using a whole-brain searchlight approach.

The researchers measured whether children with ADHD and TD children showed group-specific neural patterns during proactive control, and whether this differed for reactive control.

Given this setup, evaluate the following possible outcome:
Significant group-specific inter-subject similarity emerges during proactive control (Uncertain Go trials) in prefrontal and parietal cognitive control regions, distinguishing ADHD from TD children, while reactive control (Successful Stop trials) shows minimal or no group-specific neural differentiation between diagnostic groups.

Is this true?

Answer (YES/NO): NO